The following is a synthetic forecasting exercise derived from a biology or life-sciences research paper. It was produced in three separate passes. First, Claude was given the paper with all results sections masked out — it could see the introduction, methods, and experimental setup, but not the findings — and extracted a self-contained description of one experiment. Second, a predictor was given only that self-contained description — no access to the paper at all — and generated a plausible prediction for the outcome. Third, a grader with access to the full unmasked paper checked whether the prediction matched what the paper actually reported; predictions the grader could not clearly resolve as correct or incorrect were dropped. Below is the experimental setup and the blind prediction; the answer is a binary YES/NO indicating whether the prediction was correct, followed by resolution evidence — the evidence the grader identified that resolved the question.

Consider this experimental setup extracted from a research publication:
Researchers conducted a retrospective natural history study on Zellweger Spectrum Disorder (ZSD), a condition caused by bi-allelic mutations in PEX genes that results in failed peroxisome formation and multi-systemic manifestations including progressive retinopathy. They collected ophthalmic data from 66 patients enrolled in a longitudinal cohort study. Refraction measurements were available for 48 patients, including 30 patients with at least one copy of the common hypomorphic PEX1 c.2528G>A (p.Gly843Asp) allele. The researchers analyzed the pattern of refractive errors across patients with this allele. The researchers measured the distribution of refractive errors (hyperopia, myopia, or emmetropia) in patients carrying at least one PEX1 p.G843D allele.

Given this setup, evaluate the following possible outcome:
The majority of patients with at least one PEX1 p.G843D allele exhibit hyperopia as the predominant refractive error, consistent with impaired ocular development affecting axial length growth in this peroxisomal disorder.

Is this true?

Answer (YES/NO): YES